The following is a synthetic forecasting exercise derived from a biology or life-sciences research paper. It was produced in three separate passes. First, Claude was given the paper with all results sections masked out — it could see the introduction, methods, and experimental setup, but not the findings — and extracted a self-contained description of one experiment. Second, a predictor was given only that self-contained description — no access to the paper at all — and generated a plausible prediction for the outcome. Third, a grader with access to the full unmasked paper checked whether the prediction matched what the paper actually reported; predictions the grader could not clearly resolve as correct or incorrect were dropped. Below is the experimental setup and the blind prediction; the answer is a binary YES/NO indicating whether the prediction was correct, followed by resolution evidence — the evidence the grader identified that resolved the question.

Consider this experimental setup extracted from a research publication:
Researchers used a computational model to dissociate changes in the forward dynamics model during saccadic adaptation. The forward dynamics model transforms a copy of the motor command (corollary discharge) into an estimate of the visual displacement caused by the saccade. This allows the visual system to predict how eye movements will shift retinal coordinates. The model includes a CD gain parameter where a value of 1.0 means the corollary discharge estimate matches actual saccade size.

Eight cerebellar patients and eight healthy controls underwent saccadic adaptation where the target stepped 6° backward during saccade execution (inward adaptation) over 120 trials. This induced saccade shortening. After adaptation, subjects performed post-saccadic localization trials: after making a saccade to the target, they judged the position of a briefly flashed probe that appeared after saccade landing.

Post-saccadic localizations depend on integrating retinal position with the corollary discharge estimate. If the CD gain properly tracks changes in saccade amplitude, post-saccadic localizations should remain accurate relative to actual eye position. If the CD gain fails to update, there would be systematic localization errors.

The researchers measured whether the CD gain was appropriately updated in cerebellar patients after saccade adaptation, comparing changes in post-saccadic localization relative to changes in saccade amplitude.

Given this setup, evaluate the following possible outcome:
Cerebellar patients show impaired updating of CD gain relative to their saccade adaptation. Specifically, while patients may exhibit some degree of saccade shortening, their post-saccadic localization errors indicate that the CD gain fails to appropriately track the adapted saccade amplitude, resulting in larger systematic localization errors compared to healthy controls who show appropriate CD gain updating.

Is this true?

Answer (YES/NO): NO